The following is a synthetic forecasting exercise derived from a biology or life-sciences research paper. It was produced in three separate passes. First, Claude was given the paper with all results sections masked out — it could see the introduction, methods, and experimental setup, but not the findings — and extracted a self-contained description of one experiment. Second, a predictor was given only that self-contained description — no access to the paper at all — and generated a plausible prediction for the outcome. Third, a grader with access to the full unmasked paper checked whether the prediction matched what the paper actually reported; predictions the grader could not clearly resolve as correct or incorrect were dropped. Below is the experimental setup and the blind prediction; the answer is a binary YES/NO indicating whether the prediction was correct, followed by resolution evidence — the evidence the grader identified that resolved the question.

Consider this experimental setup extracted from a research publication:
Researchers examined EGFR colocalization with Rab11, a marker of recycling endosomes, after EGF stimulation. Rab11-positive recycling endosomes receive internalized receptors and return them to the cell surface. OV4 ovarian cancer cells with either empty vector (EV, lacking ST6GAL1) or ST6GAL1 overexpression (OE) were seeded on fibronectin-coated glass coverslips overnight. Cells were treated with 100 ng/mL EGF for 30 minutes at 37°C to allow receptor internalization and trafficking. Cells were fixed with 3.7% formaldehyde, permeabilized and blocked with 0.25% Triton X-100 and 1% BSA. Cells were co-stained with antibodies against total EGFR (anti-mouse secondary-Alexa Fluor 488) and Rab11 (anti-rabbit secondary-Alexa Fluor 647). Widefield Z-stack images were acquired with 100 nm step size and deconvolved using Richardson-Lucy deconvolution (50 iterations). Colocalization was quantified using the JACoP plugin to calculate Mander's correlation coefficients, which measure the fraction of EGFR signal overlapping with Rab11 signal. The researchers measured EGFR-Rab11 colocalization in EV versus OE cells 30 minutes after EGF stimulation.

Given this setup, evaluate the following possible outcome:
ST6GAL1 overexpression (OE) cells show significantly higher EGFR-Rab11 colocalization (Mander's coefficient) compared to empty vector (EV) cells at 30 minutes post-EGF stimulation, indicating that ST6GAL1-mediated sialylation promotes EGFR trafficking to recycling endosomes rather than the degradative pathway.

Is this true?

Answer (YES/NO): YES